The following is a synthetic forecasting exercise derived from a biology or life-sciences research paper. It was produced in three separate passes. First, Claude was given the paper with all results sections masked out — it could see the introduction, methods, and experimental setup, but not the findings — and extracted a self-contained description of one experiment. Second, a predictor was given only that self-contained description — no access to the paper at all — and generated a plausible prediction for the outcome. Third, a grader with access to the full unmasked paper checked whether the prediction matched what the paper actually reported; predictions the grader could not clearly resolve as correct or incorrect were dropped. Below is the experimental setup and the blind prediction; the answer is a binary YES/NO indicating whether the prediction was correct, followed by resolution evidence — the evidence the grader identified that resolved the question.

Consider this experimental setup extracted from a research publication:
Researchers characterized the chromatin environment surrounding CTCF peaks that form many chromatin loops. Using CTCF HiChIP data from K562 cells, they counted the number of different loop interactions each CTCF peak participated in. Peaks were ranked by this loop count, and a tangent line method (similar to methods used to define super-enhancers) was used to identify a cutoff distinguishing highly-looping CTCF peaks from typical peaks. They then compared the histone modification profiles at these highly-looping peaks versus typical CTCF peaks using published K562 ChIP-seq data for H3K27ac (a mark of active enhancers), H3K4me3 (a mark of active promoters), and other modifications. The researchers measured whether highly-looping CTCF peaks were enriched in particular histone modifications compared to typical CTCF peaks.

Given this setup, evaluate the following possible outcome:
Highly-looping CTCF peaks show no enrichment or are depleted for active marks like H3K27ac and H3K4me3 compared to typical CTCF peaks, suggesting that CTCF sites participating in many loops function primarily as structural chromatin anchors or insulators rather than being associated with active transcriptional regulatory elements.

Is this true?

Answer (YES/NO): NO